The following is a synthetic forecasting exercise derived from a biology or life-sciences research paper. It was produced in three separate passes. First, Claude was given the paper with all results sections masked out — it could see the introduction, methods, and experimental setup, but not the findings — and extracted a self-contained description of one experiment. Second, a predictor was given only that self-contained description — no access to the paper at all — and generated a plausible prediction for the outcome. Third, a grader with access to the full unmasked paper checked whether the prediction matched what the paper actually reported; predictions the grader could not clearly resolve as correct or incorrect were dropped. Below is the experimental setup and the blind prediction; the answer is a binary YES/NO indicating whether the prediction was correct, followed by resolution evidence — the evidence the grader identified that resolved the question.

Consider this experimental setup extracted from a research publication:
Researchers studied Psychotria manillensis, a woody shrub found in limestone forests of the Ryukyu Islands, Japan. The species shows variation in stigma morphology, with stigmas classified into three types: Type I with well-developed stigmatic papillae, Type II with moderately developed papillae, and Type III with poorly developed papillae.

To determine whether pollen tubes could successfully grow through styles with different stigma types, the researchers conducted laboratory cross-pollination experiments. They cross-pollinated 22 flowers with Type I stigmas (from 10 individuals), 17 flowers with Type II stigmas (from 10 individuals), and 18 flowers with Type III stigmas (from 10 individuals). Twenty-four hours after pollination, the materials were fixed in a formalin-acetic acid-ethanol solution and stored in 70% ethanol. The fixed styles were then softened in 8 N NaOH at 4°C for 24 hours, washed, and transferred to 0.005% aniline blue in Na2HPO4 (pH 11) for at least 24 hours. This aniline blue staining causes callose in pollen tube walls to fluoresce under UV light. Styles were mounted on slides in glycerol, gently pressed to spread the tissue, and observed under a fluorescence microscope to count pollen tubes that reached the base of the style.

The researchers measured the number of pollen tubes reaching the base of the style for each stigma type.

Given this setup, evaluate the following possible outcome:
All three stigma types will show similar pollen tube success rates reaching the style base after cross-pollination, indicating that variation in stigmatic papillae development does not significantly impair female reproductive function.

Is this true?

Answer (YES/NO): NO